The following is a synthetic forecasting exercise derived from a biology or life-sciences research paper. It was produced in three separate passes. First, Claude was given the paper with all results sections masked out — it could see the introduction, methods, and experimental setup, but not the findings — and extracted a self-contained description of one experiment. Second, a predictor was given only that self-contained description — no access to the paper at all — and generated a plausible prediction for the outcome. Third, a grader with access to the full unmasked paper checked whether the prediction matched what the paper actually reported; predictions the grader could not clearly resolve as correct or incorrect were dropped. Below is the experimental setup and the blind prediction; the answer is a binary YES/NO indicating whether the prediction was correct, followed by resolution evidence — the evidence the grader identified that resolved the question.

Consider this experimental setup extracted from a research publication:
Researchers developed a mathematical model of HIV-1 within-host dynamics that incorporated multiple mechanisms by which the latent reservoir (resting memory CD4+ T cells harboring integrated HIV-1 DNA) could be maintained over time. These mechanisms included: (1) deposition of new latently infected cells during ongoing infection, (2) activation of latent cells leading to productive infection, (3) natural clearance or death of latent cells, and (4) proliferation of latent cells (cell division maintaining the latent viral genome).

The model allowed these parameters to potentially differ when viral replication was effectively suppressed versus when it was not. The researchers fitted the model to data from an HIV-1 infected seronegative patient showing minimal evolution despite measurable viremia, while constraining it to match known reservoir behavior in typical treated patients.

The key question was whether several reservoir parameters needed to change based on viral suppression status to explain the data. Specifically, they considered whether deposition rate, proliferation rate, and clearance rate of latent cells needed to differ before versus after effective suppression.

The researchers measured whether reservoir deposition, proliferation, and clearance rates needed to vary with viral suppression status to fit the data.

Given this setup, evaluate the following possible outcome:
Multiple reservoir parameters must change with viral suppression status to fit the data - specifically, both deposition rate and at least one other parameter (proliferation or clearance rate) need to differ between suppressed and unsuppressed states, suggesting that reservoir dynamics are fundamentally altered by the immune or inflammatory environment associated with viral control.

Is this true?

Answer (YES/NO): NO